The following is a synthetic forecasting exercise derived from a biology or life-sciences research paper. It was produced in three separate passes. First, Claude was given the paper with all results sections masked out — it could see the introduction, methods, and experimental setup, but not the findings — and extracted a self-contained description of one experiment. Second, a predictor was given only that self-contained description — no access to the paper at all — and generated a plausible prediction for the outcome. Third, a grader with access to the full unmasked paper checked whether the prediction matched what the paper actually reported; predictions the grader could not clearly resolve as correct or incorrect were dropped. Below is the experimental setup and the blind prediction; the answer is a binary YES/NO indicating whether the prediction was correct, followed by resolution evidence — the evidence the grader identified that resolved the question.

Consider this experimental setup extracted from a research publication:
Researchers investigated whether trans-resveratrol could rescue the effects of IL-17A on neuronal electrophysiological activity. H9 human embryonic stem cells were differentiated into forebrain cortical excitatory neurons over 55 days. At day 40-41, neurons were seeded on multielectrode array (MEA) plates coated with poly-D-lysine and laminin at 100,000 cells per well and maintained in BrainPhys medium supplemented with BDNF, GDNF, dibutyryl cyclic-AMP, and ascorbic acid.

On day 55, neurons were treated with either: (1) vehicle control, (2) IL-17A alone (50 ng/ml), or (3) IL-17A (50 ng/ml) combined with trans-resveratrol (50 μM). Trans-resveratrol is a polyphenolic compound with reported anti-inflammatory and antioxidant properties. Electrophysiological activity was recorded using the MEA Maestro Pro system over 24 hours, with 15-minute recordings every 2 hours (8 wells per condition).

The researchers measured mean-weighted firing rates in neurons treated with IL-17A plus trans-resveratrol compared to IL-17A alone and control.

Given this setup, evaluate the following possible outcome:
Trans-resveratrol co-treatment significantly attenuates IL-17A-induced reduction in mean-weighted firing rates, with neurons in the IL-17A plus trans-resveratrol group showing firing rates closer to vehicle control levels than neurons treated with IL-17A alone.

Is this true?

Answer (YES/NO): NO